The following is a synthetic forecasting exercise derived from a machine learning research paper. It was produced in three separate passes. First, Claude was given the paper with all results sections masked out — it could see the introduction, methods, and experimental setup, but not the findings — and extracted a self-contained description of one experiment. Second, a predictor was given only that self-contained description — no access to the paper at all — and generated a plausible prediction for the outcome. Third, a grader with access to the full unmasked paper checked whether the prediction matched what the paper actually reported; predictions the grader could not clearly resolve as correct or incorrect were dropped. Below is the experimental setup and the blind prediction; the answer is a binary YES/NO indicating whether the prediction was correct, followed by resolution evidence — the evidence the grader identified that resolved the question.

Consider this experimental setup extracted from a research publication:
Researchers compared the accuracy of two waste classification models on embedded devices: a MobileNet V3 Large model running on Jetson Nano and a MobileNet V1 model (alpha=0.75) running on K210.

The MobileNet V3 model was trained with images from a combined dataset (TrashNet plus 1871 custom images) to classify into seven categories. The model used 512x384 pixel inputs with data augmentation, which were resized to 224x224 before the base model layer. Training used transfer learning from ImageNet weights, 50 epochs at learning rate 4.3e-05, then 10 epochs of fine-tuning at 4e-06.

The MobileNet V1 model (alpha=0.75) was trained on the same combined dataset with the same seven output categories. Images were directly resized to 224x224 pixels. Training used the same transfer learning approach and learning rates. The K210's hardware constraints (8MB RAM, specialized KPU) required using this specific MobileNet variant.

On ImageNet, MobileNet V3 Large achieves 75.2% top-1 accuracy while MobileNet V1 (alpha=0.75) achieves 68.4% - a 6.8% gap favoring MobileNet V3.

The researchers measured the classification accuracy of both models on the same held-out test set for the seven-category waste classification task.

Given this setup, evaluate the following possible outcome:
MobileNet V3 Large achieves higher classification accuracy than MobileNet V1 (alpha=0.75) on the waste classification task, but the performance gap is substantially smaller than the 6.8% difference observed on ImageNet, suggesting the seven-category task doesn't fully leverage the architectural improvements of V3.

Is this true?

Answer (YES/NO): YES